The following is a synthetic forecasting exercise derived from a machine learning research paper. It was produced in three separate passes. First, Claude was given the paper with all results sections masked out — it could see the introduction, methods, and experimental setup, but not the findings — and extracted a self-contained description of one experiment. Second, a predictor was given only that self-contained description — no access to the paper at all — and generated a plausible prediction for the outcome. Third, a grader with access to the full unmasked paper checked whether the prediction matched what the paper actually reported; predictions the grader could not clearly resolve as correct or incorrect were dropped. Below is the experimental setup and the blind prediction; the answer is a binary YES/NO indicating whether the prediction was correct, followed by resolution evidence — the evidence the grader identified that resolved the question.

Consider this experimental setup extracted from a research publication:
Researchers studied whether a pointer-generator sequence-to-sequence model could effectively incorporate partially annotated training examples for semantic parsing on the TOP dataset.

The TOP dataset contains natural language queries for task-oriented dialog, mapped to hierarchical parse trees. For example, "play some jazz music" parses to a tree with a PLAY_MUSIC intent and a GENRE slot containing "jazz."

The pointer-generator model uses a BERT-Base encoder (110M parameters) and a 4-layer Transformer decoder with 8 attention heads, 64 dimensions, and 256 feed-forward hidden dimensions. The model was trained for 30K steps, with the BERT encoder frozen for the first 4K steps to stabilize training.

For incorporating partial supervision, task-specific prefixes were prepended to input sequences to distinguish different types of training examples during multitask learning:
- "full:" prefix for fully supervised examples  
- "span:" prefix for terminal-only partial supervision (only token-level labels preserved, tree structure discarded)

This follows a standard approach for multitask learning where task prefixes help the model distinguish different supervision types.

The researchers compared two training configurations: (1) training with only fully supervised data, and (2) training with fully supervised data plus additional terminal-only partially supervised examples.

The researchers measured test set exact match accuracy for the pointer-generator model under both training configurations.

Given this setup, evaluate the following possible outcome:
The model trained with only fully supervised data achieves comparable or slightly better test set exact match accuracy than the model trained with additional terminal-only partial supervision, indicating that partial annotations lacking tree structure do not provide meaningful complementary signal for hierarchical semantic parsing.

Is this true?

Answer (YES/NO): YES